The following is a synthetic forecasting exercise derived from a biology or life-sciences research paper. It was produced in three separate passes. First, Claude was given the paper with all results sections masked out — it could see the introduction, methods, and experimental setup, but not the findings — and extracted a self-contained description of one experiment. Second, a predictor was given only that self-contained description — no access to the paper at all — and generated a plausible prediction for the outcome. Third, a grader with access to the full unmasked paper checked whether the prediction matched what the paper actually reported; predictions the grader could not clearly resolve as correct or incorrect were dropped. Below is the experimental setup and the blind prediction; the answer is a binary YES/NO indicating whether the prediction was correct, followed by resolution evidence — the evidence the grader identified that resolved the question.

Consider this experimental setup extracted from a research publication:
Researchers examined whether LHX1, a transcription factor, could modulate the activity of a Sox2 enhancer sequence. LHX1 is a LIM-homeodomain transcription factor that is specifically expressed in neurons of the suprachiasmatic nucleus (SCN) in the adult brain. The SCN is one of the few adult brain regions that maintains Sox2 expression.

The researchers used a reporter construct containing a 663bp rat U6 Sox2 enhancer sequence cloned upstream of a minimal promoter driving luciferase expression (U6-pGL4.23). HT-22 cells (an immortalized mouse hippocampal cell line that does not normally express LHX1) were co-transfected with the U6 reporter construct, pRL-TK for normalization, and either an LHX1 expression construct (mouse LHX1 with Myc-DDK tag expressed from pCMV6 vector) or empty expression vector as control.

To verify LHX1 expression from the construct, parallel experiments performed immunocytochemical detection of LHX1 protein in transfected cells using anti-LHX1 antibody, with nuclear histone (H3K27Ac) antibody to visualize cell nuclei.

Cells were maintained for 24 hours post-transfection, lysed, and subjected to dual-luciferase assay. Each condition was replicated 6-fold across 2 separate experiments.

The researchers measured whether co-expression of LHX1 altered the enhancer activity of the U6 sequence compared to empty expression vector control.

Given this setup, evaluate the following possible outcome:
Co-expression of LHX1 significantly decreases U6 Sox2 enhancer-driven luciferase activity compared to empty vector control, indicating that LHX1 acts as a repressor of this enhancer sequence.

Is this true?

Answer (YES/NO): NO